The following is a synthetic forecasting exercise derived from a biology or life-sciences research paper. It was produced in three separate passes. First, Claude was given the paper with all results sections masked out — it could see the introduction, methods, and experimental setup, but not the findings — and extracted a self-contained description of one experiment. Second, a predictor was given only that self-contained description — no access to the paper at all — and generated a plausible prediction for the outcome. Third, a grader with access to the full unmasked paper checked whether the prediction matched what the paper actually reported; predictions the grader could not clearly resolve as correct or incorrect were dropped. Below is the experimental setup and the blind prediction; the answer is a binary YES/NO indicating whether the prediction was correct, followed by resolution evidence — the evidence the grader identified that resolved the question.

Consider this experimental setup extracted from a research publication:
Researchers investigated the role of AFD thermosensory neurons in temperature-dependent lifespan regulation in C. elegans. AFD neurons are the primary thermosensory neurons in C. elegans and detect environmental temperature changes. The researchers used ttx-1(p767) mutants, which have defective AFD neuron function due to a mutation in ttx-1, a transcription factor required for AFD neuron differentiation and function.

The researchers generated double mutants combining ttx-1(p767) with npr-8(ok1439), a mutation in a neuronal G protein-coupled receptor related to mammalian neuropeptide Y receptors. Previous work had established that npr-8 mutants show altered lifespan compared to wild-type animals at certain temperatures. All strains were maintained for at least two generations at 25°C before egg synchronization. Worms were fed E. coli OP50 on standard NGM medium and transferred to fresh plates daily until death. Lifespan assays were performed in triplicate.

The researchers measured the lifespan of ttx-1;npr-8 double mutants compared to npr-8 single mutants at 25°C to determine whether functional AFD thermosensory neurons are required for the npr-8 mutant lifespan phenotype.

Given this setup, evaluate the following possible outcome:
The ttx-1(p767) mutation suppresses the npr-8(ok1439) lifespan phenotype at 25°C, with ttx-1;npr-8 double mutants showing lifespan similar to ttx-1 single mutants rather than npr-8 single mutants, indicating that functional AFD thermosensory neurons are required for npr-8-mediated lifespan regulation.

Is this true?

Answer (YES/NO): NO